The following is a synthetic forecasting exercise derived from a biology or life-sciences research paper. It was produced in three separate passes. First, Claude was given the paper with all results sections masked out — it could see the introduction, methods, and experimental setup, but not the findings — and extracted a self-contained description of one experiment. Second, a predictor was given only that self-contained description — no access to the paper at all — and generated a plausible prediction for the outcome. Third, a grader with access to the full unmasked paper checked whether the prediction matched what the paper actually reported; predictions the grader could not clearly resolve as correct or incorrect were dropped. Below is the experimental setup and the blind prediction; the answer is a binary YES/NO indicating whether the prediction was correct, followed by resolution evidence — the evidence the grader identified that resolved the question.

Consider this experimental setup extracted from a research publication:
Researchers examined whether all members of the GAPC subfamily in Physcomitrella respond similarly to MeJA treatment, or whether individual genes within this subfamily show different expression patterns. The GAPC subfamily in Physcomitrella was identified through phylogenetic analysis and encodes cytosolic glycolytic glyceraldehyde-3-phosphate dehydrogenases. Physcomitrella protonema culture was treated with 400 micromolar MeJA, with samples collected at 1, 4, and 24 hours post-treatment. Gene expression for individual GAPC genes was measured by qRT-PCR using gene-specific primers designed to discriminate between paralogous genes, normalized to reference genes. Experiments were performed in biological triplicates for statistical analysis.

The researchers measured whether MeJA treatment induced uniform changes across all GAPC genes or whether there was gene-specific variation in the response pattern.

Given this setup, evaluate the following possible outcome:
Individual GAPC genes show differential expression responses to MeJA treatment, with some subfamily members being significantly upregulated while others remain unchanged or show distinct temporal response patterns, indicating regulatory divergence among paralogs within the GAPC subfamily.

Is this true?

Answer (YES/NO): NO